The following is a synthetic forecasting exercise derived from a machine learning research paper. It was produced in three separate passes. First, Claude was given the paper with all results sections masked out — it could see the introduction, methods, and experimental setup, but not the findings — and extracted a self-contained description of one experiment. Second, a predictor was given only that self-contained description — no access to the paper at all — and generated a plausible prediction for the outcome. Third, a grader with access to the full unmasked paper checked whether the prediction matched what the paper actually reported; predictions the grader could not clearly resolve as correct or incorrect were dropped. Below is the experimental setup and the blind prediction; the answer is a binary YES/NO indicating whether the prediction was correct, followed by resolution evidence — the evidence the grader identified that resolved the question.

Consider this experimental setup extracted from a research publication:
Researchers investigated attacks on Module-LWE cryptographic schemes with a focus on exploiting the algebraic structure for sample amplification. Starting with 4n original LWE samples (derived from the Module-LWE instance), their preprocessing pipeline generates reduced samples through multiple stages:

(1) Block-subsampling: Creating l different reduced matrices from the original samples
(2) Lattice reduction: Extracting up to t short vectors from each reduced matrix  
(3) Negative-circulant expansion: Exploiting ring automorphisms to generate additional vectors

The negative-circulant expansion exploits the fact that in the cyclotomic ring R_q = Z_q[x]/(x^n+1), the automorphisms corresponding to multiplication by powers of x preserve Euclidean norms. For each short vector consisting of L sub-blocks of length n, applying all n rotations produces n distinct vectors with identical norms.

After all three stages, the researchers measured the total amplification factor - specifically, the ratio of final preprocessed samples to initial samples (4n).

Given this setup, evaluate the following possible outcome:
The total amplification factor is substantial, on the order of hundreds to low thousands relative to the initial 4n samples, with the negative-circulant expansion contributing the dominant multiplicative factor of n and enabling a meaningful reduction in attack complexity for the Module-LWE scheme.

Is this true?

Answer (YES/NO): NO